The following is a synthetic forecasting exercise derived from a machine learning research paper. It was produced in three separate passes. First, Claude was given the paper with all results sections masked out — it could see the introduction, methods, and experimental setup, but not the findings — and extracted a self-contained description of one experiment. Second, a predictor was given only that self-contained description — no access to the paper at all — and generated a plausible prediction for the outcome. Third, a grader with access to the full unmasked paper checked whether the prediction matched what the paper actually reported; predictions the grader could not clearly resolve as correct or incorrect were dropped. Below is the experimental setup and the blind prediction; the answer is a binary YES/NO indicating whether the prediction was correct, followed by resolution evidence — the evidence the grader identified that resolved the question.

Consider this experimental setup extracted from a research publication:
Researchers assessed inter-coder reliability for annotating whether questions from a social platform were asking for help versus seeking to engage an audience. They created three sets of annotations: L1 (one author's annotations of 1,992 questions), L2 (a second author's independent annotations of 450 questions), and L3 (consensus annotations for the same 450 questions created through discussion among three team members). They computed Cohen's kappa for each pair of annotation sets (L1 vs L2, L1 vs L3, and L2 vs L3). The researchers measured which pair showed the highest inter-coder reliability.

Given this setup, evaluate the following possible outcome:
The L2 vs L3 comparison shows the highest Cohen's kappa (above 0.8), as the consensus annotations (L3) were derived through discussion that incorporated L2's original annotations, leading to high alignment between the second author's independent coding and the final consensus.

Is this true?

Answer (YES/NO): YES